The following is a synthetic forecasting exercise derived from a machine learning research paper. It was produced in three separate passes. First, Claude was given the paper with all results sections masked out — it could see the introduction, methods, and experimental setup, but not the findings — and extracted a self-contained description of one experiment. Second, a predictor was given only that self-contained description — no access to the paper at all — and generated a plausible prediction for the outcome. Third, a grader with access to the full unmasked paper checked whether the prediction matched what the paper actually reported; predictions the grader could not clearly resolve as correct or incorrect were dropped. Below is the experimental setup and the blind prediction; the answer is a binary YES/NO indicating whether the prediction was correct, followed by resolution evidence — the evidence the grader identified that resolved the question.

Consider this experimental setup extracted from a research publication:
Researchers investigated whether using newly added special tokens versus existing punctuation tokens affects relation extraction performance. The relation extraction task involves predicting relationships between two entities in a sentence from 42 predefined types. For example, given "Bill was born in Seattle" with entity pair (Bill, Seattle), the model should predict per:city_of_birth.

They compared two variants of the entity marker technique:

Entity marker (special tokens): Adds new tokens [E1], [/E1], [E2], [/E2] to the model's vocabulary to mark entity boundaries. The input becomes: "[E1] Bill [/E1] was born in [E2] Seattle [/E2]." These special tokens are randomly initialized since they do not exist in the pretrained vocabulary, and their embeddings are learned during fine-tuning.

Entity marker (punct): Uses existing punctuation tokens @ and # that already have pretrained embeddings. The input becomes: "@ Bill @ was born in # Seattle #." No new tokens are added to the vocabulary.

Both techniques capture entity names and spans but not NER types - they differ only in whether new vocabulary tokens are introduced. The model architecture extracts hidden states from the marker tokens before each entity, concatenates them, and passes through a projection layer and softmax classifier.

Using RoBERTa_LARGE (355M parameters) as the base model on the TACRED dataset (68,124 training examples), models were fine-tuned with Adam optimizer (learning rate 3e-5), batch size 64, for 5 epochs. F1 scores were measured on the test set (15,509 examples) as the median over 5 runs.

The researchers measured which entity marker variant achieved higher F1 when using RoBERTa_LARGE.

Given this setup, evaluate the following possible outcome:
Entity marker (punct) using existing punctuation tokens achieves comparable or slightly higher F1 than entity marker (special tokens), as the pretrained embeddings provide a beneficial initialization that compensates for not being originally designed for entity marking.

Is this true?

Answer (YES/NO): YES